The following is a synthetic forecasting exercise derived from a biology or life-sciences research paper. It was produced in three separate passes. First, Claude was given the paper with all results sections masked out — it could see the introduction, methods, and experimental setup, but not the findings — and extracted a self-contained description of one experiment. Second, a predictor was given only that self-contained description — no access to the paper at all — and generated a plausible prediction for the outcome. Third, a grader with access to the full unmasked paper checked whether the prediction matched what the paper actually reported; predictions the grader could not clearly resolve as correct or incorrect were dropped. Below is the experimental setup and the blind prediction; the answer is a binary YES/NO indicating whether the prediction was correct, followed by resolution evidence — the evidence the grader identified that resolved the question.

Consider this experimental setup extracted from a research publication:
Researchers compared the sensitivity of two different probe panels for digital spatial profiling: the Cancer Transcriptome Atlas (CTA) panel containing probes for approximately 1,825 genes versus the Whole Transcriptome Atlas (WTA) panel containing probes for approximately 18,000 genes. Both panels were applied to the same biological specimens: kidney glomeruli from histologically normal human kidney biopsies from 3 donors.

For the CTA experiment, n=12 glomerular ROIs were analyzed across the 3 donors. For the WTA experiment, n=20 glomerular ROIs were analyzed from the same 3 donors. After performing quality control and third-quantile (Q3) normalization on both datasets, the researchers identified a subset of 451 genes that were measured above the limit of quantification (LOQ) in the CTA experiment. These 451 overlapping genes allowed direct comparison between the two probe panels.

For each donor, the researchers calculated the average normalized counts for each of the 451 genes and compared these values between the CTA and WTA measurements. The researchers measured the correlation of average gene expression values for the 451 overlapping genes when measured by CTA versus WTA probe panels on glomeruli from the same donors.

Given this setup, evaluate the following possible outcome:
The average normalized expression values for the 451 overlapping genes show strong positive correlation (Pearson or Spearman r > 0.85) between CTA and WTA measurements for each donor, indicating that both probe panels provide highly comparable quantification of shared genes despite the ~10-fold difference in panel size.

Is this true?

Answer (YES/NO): NO